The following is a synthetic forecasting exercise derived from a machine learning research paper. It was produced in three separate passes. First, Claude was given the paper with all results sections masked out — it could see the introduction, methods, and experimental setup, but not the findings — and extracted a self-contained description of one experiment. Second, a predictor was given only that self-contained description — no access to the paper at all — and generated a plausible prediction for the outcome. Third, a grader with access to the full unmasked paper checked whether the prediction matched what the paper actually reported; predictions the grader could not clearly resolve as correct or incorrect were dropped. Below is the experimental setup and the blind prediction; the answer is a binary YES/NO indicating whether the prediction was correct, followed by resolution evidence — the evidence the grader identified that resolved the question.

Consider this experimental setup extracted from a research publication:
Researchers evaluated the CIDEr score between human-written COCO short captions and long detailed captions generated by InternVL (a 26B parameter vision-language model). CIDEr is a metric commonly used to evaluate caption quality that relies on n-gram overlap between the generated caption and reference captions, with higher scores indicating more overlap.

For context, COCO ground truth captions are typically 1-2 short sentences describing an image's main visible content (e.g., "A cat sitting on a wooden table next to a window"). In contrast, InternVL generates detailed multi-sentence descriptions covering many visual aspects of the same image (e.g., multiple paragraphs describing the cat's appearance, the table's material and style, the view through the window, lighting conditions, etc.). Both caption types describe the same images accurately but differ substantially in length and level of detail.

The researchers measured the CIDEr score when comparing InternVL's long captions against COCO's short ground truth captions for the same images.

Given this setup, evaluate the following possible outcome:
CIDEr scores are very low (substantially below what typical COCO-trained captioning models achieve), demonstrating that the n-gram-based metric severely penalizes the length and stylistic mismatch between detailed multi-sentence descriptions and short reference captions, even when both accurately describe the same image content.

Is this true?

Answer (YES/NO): YES